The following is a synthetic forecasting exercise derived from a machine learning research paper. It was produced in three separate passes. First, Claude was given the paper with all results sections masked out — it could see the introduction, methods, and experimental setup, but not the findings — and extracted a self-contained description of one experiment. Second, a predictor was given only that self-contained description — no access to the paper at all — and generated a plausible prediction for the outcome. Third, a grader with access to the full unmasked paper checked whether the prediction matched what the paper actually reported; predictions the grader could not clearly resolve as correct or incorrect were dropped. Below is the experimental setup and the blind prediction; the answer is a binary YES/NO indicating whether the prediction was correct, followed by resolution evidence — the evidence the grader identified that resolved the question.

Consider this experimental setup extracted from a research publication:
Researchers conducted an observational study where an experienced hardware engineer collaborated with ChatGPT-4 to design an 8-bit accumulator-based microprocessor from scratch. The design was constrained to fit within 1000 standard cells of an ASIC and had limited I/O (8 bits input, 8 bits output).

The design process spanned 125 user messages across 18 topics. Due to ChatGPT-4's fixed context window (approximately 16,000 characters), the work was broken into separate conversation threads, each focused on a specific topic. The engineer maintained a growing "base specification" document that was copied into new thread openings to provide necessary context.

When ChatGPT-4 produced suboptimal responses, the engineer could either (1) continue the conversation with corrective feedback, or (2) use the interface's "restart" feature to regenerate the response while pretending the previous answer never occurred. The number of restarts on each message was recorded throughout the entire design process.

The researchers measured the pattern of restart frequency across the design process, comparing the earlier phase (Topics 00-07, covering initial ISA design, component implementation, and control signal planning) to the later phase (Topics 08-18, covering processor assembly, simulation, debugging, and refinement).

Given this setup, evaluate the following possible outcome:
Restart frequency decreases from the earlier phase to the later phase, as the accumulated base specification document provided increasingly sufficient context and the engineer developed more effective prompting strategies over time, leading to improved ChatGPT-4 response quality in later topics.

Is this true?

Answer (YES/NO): YES